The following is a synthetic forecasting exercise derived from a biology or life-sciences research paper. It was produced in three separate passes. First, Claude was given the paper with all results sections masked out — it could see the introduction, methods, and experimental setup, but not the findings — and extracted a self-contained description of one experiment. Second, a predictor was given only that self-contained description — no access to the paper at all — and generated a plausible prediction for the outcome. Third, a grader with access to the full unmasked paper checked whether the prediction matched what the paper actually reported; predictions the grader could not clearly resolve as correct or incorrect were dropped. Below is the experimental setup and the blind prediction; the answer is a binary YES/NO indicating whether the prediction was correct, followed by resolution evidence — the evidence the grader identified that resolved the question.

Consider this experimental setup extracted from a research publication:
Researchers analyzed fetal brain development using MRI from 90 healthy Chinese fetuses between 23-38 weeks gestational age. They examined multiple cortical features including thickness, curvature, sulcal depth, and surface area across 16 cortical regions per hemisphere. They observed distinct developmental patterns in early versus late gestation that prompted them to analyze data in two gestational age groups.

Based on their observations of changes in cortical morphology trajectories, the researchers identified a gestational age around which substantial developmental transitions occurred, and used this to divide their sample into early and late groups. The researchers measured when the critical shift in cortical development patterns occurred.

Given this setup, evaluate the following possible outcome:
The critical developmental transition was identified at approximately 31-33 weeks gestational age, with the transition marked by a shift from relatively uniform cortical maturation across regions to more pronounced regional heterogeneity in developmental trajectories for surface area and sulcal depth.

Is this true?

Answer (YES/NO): NO